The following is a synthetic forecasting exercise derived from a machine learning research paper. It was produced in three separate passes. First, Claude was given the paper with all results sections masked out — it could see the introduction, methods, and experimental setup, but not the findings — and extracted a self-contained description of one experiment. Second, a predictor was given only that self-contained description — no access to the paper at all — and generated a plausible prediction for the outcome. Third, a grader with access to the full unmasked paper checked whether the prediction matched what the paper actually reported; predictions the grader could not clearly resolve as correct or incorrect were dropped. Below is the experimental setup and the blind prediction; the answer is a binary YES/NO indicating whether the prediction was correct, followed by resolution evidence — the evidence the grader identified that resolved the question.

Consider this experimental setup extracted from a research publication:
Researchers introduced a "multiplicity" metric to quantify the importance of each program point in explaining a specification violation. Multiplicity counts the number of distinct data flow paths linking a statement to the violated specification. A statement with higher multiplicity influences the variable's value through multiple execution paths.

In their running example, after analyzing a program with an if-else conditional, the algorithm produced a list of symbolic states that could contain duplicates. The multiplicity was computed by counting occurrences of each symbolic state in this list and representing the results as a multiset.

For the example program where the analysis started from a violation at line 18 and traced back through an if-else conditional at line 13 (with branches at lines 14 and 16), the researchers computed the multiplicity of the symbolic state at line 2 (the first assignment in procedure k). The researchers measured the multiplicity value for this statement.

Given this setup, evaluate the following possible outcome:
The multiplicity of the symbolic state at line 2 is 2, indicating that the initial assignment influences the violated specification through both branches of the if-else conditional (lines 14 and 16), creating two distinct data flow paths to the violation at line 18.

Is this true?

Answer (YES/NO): YES